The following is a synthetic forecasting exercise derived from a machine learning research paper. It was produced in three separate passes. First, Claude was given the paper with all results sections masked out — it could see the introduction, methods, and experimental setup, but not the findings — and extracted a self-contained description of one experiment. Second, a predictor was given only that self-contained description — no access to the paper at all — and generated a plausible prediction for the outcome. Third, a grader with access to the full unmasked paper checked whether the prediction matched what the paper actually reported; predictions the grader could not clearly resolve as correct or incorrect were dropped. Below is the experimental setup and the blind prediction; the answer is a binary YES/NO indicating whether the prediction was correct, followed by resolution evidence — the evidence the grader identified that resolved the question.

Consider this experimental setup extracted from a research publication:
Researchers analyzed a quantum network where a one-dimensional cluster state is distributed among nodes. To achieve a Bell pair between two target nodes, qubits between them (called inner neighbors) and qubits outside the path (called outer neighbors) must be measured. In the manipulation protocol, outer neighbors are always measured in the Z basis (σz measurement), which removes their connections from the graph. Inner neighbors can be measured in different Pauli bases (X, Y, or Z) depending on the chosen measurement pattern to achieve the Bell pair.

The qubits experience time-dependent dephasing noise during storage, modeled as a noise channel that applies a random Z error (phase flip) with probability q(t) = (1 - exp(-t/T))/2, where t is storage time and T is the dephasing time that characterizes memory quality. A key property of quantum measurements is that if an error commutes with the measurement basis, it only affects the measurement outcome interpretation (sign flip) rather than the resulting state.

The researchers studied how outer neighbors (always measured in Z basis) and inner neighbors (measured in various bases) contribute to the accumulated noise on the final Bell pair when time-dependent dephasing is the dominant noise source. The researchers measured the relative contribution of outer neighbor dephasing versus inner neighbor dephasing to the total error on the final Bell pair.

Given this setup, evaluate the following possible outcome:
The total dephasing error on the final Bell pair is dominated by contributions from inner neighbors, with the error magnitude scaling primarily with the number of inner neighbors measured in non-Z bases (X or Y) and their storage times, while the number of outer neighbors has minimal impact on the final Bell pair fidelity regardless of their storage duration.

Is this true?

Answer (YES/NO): YES